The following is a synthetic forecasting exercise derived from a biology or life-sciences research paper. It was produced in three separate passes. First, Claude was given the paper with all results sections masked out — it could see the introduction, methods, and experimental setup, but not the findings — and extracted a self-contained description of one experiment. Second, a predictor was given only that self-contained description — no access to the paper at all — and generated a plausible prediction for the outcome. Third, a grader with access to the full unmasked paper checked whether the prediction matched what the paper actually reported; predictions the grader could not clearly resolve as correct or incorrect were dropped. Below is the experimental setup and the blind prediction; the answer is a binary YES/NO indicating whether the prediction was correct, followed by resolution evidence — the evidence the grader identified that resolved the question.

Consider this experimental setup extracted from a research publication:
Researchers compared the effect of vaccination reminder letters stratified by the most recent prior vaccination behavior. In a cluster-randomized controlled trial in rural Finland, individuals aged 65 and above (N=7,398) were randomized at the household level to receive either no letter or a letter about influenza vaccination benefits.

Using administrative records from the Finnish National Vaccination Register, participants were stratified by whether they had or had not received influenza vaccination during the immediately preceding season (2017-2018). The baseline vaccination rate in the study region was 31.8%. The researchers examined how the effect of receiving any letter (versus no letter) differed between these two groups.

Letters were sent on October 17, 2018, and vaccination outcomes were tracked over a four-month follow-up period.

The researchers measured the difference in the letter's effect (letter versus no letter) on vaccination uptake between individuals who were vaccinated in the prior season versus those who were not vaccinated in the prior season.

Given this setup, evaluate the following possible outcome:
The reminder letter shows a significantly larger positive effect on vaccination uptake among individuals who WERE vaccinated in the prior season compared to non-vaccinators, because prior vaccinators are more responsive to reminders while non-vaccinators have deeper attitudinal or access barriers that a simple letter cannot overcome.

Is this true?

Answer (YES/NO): NO